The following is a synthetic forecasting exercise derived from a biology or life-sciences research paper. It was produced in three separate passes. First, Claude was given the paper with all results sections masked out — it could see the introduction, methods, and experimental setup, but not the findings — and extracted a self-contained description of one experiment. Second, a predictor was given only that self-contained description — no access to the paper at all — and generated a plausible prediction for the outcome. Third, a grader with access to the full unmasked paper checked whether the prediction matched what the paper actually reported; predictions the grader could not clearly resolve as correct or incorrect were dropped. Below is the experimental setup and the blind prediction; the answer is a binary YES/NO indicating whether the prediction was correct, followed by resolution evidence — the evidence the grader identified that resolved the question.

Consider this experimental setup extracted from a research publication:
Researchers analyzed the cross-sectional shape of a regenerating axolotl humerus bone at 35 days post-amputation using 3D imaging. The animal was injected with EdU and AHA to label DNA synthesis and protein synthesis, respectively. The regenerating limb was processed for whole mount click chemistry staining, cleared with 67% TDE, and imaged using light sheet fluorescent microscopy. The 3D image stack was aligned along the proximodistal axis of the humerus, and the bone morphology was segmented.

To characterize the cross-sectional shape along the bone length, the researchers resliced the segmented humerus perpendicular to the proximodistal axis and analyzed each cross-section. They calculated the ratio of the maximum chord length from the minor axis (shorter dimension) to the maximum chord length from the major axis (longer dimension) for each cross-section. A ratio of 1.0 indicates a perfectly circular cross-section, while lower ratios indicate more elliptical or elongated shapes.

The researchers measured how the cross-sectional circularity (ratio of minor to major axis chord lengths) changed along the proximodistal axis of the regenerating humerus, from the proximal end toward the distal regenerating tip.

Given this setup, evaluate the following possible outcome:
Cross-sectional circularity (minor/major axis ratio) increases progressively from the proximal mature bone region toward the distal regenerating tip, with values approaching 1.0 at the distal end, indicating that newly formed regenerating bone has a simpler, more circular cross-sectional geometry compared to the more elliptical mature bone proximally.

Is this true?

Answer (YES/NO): NO